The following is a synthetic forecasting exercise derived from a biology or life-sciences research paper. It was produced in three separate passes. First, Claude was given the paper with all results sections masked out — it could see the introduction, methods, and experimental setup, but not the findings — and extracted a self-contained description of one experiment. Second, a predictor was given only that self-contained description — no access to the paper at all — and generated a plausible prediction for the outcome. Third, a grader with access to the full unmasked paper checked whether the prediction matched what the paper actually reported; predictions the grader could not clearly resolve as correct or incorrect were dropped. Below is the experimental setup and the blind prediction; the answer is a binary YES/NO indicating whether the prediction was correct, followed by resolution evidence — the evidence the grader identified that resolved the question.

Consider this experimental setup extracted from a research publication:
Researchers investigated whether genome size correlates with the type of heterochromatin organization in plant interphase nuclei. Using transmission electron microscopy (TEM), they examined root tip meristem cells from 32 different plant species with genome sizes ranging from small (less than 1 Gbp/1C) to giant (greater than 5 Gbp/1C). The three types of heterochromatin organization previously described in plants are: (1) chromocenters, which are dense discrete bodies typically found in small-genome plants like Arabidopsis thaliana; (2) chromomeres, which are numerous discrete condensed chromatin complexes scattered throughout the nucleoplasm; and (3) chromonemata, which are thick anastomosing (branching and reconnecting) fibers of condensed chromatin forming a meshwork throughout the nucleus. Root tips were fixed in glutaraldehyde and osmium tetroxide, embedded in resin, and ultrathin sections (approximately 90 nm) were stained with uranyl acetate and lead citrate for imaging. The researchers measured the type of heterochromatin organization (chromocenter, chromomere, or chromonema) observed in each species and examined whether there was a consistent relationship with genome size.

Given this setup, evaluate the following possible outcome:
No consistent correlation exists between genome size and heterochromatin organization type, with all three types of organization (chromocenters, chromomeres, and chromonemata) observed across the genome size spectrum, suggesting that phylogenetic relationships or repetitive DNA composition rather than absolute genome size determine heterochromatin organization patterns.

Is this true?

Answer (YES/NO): NO